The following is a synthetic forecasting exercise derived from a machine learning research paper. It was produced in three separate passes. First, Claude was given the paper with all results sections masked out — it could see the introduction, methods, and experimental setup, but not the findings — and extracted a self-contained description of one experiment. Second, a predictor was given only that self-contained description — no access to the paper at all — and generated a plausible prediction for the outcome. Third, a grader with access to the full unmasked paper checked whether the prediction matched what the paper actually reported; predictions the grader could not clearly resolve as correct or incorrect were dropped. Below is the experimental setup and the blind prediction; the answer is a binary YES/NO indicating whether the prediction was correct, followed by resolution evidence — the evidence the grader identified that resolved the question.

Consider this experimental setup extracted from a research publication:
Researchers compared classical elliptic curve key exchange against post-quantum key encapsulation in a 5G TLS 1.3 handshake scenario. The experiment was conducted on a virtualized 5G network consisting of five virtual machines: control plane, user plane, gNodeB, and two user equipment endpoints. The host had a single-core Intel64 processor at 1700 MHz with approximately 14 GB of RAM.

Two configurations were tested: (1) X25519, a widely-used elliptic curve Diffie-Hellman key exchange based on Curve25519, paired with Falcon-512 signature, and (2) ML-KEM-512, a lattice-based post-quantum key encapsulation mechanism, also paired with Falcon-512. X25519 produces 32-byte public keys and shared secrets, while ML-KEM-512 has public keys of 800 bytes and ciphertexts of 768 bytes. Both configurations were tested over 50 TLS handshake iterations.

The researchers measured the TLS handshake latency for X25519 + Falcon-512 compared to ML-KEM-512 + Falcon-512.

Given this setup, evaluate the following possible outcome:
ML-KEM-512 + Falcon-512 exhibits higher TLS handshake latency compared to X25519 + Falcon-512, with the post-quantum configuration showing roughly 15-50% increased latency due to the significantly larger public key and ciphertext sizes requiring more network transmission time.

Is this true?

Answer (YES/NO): NO